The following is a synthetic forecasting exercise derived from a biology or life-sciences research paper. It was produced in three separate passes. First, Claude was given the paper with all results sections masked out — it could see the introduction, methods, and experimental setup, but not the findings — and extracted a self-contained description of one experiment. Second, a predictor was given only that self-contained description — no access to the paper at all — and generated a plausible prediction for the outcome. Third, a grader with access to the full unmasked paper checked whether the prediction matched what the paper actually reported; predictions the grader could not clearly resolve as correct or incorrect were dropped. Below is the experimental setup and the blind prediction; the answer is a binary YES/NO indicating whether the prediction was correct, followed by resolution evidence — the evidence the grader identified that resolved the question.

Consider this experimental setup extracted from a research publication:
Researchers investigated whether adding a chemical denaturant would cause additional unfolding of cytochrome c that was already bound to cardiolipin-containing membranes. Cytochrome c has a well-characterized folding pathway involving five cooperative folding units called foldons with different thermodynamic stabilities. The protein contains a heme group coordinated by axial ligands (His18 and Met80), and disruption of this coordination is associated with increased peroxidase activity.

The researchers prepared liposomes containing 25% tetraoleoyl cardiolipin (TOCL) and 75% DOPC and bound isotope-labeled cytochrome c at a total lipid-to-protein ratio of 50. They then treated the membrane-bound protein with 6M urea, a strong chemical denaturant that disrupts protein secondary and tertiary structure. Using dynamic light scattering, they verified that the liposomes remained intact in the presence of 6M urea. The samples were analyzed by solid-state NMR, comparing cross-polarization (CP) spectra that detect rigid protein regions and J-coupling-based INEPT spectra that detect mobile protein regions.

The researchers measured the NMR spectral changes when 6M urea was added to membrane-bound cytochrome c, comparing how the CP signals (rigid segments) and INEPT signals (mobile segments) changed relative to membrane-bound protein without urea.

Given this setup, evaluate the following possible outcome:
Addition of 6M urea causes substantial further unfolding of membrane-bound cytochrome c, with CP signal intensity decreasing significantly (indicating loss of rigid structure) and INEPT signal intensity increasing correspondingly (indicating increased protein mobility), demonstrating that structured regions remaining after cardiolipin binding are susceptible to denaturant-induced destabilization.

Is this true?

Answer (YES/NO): YES